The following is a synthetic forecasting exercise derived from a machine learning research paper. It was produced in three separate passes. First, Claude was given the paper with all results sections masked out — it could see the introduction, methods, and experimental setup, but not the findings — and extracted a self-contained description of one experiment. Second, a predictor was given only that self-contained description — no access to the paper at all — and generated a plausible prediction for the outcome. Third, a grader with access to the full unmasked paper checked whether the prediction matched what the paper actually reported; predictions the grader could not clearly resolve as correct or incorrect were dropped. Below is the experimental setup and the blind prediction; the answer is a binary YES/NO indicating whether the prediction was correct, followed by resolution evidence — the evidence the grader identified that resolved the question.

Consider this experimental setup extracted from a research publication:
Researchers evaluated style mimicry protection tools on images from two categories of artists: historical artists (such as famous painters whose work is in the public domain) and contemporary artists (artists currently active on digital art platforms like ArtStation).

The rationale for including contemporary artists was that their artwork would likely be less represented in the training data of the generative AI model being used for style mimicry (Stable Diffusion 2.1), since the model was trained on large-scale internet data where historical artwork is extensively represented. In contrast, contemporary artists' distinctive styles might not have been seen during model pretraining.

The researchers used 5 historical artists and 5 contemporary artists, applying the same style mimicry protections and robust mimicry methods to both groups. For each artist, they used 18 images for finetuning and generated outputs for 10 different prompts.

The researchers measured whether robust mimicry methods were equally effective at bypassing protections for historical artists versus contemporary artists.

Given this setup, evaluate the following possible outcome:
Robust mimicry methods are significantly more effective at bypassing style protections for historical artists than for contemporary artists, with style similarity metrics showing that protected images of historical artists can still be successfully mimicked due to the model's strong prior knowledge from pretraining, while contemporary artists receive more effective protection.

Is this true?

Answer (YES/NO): NO